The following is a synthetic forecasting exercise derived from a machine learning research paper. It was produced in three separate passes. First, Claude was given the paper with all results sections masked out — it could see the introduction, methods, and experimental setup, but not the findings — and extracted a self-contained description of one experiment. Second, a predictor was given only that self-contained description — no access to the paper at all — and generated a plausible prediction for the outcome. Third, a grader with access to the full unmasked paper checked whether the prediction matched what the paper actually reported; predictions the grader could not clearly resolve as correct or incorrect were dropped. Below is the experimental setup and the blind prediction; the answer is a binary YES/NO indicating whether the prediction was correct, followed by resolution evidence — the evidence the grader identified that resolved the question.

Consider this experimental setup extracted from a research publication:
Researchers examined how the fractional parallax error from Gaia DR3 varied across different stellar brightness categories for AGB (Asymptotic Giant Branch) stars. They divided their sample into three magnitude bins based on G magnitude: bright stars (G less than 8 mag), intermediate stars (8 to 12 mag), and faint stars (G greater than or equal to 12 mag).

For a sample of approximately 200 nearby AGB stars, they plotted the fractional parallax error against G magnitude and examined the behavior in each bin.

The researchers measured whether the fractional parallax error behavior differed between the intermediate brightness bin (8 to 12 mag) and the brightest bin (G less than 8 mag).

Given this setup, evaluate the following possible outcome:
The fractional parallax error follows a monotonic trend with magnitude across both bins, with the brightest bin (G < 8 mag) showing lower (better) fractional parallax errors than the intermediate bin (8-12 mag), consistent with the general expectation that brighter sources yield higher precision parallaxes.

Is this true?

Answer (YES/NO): NO